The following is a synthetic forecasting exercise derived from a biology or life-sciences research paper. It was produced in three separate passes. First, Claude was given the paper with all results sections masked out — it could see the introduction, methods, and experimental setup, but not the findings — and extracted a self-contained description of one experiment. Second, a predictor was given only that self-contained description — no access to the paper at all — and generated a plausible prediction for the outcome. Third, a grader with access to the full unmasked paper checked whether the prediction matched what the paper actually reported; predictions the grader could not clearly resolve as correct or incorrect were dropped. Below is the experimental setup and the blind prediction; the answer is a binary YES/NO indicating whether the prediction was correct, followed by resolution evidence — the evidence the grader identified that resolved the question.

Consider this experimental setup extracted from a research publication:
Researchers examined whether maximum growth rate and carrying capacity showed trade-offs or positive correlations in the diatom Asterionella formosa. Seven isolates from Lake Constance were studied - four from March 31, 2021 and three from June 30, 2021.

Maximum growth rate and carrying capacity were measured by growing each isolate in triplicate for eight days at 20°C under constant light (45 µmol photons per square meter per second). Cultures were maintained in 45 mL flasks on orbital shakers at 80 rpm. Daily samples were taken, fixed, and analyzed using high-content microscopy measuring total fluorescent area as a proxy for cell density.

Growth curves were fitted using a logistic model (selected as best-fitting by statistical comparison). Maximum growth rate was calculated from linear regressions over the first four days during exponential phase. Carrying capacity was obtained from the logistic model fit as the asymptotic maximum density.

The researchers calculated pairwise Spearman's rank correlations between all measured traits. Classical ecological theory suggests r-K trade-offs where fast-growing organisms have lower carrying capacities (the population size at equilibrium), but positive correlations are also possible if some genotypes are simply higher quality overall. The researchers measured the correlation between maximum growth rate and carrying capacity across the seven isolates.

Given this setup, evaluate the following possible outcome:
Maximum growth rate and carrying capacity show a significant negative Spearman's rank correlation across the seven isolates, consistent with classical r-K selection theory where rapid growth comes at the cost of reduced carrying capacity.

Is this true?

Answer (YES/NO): NO